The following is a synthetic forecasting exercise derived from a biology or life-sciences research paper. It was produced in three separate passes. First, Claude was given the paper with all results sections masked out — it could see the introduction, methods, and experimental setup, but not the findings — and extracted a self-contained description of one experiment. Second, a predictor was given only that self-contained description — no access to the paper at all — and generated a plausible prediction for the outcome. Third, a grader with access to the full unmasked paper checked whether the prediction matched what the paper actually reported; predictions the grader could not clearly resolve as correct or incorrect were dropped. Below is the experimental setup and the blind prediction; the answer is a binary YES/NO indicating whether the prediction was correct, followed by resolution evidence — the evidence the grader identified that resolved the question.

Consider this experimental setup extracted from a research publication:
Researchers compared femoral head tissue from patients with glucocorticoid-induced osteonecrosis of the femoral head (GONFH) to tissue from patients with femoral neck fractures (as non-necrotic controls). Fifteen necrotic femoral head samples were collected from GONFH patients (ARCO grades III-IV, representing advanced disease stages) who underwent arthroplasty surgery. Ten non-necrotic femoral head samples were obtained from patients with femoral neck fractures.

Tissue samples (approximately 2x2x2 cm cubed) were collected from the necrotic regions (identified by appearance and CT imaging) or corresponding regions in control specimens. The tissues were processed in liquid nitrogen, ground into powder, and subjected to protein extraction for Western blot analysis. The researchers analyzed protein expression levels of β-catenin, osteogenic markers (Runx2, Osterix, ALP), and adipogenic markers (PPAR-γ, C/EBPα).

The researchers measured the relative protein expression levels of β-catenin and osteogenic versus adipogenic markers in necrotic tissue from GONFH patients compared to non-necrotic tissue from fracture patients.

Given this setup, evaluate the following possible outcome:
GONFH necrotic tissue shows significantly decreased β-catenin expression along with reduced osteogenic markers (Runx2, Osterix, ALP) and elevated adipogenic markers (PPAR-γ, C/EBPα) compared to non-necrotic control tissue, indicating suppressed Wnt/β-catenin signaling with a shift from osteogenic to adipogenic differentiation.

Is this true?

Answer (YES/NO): YES